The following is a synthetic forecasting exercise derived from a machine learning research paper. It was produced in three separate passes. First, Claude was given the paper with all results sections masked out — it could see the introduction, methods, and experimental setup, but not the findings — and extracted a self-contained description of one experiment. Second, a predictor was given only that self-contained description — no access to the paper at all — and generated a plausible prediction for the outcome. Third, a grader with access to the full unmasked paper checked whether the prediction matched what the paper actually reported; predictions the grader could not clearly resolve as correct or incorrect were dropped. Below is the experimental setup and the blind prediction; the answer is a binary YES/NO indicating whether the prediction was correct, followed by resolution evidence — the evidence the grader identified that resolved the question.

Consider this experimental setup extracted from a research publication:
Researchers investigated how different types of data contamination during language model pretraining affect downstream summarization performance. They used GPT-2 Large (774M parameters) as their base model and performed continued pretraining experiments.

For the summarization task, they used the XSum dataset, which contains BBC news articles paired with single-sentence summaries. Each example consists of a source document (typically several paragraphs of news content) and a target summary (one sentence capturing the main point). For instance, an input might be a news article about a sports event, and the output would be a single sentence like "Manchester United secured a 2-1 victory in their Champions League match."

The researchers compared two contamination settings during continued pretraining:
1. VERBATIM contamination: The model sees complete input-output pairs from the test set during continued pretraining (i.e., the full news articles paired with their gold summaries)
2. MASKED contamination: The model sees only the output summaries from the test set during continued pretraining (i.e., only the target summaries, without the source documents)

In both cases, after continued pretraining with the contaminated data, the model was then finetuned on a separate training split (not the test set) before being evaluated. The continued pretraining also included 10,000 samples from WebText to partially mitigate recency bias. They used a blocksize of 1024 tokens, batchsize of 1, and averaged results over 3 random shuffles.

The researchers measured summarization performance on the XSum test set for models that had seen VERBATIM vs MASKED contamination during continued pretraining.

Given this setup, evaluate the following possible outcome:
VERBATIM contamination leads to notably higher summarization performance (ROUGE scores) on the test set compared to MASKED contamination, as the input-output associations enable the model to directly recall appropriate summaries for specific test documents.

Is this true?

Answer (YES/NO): YES